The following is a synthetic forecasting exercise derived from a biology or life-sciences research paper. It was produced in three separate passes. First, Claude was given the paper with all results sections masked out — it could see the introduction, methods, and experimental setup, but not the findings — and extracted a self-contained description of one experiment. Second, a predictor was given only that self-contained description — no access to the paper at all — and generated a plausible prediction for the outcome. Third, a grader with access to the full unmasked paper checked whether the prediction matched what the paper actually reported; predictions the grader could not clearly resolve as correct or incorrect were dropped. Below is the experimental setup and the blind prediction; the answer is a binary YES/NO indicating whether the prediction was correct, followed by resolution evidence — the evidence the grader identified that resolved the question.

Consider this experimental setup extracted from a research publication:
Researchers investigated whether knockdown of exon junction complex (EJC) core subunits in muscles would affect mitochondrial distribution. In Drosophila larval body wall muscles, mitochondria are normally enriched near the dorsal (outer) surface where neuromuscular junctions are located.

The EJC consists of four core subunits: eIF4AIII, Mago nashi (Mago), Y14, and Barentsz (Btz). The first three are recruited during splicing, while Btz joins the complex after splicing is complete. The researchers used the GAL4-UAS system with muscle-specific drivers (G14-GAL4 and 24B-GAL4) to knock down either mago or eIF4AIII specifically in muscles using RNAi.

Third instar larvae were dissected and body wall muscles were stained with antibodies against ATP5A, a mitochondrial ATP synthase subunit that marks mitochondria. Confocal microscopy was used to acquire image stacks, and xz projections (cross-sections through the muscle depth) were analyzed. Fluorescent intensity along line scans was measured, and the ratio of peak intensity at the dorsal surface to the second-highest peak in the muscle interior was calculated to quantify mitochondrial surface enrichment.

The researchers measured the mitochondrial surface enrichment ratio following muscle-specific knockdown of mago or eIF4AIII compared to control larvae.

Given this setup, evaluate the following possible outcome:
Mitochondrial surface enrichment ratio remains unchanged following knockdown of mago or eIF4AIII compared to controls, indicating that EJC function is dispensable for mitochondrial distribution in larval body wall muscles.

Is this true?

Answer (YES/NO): NO